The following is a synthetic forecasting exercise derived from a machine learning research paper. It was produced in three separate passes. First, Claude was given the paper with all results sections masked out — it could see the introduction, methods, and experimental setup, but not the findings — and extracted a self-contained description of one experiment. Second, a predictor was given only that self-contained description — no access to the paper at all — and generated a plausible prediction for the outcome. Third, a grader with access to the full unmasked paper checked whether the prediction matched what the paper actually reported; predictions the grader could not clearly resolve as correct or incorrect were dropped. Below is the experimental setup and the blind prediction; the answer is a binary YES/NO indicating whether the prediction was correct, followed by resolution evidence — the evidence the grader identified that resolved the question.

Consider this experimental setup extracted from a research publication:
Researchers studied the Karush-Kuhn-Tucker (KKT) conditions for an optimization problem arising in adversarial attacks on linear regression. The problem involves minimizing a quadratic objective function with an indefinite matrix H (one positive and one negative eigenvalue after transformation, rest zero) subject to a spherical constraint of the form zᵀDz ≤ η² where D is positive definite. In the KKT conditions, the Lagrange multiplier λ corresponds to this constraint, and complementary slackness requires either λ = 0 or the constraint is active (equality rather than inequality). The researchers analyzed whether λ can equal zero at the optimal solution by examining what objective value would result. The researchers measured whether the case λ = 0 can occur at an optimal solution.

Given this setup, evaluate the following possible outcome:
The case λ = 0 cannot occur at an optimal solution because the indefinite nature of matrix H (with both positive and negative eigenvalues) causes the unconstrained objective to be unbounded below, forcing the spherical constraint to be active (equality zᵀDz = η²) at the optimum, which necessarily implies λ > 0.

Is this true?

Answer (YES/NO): YES